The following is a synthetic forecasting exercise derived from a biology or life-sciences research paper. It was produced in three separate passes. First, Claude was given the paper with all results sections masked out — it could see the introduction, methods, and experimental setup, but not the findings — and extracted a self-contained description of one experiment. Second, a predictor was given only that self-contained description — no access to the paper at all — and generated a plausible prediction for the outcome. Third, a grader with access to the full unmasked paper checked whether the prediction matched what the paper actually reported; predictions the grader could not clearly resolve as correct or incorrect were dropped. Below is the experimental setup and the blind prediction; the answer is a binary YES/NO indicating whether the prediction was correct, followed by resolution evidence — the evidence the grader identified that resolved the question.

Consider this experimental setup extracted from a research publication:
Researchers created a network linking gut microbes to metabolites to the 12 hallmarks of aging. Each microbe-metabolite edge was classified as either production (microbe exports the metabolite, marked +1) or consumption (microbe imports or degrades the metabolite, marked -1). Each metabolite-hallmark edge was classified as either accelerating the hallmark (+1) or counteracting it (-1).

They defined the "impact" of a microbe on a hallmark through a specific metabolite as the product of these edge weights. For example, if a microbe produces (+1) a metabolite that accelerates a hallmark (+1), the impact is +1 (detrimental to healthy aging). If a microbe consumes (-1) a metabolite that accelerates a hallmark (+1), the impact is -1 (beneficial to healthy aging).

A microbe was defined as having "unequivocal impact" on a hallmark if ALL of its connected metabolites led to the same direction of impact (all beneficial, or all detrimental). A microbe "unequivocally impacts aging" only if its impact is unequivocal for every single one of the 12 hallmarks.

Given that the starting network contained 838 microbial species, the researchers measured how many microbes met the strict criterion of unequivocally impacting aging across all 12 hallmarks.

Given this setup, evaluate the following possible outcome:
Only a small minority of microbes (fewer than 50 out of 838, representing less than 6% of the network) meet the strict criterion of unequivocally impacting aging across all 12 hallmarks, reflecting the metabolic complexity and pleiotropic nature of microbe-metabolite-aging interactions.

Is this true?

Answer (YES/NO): NO